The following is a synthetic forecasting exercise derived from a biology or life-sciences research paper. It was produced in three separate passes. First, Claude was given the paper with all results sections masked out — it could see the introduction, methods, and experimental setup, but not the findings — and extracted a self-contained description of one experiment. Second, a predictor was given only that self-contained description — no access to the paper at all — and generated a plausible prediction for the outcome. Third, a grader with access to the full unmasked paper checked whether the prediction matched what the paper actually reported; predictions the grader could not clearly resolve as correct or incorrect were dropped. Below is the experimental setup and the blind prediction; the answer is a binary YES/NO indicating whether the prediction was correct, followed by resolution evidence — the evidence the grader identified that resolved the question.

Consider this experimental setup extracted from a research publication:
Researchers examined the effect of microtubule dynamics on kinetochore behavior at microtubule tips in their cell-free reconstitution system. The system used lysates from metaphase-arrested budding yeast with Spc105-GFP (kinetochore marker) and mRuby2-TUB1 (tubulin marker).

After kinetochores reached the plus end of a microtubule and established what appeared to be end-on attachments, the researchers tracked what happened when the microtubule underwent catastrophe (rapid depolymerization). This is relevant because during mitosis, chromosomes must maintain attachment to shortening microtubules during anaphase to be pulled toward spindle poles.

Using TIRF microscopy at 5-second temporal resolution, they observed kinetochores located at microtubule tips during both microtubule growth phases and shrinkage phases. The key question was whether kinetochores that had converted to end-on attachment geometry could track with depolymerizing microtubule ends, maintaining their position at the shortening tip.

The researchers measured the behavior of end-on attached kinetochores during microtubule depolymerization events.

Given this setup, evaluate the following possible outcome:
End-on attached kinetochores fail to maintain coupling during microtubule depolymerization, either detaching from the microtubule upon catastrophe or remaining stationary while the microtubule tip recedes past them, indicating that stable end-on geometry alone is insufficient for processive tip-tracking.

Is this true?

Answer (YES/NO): NO